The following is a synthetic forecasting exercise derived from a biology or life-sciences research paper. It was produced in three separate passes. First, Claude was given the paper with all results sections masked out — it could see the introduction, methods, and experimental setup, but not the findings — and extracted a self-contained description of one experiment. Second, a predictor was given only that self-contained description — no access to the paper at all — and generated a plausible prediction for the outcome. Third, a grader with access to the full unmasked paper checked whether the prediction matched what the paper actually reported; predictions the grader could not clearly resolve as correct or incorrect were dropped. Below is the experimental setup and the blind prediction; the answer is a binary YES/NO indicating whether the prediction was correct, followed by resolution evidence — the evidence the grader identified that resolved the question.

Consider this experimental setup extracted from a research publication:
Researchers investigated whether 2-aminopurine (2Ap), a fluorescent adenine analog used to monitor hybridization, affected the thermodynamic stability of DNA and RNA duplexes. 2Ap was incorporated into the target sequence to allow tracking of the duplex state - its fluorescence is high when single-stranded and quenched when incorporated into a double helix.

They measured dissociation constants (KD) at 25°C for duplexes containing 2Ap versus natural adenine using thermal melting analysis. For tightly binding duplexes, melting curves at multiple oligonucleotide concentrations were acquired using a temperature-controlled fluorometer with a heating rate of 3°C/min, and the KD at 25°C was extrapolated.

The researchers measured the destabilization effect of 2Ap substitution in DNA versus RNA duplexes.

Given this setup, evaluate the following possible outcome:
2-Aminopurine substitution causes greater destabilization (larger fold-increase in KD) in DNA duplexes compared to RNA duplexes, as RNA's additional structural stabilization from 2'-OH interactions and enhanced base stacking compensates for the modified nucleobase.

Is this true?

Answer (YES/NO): YES